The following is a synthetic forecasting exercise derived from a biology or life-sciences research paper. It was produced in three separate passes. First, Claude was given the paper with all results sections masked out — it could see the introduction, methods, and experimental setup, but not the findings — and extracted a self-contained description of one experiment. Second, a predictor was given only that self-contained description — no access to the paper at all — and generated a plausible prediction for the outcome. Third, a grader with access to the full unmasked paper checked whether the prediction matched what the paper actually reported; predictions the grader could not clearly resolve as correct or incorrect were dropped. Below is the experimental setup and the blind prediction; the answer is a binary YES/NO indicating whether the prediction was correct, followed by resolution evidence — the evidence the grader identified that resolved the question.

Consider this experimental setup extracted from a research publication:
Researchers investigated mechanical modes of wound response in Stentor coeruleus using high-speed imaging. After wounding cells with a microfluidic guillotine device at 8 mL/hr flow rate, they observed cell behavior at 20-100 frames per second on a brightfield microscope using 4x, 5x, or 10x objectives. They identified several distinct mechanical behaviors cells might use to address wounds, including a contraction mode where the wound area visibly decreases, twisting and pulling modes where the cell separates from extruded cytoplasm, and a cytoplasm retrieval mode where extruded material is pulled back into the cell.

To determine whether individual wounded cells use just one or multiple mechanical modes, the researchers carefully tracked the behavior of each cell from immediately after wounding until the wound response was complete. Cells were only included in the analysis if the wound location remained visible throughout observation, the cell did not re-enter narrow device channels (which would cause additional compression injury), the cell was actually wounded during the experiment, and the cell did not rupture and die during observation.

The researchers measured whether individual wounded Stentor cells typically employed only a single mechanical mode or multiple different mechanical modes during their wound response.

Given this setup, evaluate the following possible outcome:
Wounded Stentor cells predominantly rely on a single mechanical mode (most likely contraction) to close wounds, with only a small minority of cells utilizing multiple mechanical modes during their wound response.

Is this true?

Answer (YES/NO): NO